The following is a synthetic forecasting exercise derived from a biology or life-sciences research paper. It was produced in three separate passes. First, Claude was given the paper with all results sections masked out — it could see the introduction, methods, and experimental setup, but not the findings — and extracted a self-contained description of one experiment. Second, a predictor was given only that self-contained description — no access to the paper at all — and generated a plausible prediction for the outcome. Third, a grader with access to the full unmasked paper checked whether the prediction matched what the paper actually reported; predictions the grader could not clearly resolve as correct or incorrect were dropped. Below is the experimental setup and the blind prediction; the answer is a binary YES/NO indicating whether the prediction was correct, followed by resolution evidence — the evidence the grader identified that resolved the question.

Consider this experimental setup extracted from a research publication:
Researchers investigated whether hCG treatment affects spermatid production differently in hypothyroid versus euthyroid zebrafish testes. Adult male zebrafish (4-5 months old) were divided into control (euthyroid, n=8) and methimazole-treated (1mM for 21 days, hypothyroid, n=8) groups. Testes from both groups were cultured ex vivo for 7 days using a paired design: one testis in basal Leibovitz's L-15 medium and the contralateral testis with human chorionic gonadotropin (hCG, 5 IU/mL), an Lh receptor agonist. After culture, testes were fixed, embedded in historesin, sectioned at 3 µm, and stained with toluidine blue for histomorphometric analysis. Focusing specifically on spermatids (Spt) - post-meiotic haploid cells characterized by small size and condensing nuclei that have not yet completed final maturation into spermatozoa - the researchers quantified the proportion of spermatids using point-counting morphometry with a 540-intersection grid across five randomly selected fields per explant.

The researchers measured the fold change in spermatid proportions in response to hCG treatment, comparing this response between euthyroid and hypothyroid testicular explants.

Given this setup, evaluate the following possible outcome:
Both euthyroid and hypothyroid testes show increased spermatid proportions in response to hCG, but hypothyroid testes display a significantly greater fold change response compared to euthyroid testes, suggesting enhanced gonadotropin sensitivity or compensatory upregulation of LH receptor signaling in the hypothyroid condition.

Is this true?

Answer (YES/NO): NO